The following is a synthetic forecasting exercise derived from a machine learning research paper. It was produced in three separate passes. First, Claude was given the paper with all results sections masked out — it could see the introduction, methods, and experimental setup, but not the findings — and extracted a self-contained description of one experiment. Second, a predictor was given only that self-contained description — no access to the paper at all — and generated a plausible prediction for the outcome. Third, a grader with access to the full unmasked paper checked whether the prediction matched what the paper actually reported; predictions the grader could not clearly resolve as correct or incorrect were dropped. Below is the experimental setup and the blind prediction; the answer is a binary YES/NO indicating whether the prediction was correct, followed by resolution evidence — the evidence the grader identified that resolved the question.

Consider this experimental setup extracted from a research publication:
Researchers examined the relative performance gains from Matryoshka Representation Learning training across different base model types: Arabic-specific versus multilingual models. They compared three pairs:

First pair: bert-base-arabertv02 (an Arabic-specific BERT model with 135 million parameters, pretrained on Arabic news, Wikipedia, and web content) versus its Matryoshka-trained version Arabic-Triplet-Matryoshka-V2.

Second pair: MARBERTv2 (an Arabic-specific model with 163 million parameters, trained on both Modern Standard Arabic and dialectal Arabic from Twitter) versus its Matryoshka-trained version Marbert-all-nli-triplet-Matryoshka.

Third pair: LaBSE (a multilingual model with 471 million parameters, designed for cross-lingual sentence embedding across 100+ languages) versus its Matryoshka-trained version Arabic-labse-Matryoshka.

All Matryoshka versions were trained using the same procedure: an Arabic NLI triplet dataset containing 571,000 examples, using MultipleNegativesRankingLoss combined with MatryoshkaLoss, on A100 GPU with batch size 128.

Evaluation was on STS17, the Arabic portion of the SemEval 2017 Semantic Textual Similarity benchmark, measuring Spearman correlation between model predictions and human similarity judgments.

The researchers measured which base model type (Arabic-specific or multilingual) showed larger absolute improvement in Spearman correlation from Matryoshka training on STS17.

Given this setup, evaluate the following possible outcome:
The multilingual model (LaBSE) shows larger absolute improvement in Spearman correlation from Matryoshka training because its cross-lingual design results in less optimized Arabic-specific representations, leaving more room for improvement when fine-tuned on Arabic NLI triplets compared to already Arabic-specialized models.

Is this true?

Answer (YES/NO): NO